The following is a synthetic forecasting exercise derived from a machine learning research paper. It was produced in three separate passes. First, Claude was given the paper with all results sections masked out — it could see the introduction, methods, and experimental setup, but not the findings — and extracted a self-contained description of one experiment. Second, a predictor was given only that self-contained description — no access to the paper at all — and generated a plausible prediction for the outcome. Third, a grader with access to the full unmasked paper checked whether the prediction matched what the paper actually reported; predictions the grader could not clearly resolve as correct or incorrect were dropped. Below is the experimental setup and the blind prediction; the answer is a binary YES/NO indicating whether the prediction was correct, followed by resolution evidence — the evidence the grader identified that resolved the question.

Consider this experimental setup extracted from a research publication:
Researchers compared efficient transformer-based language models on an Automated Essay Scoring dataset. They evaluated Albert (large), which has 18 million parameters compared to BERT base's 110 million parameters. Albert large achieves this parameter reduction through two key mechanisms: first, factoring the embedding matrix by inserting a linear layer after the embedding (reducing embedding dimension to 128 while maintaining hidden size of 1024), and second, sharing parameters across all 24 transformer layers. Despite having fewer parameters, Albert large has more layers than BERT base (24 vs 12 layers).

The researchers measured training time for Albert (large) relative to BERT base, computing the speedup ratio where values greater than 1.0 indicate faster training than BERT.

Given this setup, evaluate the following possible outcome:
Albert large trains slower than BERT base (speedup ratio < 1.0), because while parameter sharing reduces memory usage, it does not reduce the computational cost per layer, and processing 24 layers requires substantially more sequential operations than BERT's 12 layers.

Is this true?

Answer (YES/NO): YES